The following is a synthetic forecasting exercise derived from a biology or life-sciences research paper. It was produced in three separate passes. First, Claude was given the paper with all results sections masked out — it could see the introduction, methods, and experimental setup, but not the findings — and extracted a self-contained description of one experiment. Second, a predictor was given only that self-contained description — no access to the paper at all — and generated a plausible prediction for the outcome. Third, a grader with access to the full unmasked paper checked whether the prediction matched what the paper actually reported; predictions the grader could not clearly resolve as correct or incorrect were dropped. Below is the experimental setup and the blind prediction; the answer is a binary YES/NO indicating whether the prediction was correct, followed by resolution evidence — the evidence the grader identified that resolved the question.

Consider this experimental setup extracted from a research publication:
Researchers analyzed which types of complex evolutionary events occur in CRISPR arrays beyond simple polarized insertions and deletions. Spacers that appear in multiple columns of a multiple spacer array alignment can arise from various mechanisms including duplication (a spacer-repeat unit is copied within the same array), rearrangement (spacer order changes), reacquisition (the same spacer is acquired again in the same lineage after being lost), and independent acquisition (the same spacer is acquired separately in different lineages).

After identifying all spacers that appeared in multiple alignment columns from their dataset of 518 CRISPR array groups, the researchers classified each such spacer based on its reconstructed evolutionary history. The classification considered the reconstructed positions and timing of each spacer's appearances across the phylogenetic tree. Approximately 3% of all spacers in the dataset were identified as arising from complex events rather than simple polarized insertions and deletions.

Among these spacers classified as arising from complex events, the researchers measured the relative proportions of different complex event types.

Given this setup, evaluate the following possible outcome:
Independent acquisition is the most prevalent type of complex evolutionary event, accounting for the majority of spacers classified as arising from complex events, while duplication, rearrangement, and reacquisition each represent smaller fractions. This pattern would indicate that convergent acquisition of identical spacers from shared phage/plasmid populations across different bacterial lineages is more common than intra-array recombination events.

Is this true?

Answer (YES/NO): NO